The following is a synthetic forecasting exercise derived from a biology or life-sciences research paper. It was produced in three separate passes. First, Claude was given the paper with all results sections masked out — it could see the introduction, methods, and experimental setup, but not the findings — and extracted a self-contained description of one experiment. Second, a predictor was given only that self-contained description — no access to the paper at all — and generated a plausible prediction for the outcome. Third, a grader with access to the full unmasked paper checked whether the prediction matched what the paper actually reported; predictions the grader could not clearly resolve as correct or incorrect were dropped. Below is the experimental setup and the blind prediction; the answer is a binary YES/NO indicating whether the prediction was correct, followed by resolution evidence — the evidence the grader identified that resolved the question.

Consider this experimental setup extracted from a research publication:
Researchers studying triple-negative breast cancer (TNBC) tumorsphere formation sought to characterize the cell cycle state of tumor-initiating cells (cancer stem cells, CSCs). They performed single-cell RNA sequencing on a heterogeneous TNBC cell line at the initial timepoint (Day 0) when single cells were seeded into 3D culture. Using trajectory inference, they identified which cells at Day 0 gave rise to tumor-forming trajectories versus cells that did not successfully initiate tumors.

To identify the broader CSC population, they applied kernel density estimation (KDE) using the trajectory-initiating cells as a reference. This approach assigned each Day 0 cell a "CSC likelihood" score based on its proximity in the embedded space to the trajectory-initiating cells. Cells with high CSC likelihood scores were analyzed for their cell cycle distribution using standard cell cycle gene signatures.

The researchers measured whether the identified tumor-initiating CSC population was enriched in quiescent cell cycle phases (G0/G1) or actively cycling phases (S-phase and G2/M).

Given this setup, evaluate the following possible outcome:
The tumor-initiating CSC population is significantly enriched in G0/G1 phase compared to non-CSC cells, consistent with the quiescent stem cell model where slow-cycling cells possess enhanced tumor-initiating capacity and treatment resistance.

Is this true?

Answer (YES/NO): NO